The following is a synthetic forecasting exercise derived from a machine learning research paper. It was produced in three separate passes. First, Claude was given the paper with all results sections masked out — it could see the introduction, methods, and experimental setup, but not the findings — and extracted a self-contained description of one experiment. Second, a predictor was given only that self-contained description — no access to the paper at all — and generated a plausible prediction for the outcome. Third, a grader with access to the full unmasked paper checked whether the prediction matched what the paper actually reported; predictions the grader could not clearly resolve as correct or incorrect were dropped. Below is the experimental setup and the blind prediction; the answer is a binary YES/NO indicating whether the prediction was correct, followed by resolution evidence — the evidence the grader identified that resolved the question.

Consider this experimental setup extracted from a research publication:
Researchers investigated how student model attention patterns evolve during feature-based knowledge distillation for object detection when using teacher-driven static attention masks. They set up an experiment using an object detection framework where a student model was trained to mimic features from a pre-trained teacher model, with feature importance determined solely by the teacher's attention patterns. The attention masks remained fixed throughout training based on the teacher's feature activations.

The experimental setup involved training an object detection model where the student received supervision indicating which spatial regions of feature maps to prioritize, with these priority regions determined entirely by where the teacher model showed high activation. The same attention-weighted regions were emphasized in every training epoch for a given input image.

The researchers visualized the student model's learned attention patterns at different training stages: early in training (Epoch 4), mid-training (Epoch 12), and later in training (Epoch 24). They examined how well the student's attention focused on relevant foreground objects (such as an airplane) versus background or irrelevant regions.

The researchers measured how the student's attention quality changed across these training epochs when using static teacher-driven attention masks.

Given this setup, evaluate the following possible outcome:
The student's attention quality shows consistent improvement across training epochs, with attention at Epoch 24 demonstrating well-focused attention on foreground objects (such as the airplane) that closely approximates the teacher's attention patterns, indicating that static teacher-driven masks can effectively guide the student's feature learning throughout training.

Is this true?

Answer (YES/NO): NO